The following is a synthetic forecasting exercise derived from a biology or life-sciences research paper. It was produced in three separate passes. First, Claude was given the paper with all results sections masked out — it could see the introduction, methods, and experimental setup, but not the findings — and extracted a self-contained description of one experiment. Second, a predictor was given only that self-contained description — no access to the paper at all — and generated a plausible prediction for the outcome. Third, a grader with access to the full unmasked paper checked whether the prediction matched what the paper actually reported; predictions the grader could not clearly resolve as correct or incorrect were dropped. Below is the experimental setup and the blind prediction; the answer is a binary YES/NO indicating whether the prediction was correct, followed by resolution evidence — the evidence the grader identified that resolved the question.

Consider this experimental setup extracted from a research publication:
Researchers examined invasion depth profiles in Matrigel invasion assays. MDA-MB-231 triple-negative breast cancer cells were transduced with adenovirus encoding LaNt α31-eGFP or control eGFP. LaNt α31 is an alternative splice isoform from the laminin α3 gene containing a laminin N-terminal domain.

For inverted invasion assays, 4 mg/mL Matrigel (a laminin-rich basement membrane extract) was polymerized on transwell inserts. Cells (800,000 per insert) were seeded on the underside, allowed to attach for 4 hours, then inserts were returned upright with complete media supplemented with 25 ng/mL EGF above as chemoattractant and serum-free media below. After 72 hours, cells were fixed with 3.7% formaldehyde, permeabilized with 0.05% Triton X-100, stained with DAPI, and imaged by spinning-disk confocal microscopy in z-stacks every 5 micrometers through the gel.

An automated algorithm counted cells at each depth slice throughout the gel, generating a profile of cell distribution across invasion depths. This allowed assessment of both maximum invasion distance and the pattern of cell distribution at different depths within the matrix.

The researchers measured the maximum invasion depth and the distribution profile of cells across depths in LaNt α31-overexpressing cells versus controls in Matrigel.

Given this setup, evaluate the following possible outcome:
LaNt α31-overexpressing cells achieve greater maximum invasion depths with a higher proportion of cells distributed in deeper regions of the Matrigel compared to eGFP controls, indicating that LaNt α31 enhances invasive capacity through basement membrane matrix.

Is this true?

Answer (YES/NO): NO